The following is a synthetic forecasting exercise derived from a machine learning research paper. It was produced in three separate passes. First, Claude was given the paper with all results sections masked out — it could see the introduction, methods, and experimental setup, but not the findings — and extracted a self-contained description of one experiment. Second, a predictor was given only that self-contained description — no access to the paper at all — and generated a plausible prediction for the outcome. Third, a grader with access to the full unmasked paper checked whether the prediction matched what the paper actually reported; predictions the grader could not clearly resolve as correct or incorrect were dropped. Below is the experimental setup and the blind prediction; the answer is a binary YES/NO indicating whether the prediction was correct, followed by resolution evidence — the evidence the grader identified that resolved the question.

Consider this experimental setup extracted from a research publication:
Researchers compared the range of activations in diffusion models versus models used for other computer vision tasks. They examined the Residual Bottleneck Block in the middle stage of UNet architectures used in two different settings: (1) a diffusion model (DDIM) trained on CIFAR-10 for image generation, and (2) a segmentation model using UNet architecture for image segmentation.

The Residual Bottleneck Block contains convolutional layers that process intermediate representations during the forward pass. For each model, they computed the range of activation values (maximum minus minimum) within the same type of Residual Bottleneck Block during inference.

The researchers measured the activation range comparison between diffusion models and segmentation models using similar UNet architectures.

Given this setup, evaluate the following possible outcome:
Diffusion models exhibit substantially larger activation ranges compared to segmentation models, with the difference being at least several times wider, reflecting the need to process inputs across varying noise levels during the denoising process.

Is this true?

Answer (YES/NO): YES